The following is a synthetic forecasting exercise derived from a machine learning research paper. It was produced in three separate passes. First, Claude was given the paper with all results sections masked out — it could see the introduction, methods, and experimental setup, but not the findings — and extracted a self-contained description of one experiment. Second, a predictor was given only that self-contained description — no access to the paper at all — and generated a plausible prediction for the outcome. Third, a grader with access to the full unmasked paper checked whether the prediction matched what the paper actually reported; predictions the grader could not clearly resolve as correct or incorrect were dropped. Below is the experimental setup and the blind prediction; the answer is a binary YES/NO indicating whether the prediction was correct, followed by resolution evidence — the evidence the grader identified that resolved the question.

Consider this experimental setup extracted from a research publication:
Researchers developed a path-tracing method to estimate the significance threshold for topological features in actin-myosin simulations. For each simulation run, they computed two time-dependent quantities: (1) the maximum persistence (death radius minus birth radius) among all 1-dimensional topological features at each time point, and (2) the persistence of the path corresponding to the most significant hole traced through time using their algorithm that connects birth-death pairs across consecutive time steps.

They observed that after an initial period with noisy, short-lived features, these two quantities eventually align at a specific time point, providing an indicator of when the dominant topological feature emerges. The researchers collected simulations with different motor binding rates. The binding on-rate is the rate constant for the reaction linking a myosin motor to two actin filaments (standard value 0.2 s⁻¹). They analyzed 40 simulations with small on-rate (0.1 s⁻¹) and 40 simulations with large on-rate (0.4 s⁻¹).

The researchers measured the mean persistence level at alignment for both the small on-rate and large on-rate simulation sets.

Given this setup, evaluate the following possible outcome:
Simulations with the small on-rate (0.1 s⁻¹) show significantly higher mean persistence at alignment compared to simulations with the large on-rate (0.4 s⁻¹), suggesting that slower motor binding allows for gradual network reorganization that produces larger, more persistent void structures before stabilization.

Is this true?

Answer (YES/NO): NO